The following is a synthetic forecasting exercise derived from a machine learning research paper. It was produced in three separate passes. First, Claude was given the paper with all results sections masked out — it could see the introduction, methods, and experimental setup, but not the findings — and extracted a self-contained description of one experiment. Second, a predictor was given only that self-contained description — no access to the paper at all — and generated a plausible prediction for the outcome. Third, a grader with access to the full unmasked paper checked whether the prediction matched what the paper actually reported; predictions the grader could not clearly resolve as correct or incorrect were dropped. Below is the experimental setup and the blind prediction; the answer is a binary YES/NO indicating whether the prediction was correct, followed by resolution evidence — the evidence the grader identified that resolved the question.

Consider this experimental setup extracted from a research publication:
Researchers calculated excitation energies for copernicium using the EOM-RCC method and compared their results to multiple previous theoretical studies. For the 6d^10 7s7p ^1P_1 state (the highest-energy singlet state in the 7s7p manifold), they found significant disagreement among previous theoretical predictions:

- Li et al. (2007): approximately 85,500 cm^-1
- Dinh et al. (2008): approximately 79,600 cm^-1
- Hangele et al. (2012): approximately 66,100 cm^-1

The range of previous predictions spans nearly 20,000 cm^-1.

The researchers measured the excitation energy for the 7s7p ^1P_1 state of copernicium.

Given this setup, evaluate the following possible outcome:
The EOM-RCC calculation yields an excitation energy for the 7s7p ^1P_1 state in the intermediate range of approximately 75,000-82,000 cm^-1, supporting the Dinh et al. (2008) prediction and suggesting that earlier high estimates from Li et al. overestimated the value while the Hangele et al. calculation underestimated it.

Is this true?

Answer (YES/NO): YES